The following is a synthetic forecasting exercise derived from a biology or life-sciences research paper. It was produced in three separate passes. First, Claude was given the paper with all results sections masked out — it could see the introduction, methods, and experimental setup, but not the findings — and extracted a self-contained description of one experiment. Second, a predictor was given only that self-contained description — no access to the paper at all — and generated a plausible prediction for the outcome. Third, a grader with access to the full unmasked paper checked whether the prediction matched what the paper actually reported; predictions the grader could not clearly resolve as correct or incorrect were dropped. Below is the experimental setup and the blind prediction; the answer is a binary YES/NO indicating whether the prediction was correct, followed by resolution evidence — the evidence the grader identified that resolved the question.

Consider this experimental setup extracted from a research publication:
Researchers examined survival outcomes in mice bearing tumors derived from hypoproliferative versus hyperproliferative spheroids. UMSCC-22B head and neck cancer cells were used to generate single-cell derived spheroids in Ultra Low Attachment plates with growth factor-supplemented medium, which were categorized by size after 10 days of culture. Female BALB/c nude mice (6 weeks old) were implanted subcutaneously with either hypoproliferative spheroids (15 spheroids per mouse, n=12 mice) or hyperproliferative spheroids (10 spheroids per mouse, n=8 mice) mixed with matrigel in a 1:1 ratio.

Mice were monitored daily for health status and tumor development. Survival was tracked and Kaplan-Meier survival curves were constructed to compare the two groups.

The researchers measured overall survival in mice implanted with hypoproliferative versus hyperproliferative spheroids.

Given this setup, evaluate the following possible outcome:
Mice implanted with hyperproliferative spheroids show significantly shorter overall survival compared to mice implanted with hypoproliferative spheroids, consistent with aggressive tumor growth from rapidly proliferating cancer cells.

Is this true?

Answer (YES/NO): NO